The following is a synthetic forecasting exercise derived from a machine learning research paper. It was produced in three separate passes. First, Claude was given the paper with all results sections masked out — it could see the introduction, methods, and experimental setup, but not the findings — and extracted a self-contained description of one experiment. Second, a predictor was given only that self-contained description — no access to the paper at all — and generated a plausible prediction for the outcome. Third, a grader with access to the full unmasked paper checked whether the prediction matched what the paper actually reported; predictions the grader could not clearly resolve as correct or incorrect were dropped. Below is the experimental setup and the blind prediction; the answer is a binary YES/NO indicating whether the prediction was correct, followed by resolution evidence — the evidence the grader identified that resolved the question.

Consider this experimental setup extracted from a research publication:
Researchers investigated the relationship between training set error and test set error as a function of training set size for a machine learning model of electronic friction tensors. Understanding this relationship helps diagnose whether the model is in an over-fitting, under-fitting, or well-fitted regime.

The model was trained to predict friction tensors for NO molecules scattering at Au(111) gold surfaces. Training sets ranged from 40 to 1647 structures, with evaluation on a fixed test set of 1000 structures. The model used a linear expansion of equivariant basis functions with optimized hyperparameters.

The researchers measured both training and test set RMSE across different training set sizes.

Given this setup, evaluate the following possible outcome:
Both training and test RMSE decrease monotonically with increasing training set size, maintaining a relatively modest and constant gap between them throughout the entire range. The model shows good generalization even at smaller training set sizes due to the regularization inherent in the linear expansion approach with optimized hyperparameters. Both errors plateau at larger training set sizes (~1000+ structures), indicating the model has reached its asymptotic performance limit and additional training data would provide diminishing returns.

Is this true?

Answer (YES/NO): NO